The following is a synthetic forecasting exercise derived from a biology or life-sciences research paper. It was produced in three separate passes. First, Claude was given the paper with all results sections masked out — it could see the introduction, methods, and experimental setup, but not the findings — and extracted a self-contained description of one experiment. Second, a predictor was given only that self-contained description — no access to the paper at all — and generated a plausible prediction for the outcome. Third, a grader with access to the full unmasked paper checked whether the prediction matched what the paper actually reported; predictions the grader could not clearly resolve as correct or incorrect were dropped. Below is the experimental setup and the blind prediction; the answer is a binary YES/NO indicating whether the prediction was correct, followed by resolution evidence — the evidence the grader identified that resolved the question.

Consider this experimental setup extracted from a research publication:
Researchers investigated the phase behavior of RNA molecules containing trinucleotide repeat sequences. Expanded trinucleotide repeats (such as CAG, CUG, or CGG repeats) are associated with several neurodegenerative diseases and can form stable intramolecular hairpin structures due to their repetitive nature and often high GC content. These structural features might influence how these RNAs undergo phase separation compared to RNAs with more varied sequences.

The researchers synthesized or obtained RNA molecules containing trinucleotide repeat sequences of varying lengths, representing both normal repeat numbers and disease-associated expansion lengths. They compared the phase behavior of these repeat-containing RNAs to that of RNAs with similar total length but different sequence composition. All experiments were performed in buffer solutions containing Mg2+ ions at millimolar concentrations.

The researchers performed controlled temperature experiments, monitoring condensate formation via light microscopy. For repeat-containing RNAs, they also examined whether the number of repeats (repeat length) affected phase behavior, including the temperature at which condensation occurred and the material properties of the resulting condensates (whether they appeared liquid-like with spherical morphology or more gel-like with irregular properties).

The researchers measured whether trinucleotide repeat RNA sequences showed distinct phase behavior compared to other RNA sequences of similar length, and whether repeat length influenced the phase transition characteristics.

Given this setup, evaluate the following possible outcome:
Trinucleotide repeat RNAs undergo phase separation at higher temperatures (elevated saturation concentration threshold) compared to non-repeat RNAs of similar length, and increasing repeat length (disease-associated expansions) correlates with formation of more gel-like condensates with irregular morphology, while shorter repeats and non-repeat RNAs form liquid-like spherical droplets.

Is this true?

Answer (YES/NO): NO